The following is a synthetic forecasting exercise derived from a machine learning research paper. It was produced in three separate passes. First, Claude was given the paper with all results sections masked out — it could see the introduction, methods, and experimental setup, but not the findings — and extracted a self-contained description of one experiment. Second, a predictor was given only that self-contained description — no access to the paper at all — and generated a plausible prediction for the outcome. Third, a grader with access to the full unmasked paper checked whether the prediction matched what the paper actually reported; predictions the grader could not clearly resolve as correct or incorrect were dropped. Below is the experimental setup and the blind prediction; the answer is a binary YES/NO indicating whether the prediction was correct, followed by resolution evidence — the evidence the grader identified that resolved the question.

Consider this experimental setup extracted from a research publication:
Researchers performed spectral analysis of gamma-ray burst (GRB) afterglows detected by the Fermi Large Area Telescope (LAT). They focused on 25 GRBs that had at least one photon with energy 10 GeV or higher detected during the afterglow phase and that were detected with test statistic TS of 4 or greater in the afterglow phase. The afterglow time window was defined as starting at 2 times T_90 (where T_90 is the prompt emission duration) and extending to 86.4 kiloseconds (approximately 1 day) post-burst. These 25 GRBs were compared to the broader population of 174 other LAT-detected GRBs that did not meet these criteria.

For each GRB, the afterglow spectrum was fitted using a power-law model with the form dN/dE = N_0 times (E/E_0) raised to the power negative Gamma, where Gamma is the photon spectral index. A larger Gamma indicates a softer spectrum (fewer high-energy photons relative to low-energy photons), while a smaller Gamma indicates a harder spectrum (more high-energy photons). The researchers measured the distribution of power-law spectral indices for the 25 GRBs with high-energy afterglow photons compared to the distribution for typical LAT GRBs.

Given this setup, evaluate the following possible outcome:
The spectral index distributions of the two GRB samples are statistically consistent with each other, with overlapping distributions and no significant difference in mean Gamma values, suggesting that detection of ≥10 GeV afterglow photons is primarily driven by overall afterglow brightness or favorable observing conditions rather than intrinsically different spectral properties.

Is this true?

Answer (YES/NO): YES